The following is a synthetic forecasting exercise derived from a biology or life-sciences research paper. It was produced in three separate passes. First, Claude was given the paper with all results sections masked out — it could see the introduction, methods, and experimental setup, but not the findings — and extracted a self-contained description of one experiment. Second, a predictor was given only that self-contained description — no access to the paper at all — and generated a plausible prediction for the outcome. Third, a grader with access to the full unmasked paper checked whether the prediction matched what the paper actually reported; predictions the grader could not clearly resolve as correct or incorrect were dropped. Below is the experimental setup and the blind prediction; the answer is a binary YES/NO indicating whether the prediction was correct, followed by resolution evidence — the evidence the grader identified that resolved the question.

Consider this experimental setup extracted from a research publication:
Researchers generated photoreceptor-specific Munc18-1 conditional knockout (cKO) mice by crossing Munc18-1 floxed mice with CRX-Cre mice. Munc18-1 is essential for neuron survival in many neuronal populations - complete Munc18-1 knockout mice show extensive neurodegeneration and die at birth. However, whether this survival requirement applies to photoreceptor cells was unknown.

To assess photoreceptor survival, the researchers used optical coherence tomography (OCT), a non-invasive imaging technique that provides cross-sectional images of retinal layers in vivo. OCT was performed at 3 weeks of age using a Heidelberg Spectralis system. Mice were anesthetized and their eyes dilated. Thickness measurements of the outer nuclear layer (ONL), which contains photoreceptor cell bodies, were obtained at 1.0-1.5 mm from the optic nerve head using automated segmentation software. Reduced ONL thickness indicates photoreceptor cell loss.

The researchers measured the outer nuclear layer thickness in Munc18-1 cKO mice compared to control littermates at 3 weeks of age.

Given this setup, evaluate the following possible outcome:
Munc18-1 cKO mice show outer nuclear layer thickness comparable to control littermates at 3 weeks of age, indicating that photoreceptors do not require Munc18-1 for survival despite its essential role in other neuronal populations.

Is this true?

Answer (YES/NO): NO